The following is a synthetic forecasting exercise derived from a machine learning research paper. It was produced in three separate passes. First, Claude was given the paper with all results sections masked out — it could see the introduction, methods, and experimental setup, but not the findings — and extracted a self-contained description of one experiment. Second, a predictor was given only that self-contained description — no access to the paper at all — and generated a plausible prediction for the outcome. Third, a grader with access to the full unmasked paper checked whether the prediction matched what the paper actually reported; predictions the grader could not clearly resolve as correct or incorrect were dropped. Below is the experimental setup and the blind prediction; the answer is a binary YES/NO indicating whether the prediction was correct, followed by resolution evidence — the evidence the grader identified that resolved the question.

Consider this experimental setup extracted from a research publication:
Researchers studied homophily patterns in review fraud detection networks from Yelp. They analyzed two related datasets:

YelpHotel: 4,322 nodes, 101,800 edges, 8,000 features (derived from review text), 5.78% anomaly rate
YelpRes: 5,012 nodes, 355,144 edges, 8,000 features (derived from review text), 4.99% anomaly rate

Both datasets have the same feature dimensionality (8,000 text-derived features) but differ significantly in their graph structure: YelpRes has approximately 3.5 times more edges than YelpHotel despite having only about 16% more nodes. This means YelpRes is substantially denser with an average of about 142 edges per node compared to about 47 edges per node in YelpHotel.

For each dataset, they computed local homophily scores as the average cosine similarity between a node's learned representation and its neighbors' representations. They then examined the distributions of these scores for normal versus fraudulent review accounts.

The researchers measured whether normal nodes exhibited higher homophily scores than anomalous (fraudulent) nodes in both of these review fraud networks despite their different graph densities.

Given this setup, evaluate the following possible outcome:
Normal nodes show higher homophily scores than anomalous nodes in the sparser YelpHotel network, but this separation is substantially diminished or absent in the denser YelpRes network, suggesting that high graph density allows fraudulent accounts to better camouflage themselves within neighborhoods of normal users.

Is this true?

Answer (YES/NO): NO